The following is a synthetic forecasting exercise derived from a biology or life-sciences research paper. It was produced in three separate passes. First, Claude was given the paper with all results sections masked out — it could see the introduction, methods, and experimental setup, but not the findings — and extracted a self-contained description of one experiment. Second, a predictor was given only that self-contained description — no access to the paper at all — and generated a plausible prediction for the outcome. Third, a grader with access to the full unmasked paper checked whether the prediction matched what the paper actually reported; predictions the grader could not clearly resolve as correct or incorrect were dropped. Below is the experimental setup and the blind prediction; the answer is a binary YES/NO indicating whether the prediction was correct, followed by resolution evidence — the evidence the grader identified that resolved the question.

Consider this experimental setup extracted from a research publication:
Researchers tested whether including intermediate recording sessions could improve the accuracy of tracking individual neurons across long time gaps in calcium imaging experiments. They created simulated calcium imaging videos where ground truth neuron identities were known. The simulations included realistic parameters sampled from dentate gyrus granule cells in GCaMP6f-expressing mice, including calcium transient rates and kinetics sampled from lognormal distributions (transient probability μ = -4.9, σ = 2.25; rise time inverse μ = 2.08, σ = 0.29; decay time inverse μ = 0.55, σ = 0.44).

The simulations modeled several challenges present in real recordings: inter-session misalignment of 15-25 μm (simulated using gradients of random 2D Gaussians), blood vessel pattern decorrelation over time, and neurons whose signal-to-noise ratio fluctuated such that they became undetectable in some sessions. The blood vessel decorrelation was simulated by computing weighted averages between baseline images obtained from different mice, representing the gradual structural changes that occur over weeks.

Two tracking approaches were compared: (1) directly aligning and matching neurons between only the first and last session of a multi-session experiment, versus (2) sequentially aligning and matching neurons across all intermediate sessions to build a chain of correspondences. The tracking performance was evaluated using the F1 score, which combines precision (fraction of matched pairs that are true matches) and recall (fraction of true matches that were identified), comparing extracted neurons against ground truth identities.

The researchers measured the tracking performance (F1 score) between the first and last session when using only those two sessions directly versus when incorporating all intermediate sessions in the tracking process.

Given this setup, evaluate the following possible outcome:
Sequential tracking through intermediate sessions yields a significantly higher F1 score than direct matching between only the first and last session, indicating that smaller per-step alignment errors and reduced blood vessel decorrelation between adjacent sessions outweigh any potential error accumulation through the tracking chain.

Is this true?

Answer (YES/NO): YES